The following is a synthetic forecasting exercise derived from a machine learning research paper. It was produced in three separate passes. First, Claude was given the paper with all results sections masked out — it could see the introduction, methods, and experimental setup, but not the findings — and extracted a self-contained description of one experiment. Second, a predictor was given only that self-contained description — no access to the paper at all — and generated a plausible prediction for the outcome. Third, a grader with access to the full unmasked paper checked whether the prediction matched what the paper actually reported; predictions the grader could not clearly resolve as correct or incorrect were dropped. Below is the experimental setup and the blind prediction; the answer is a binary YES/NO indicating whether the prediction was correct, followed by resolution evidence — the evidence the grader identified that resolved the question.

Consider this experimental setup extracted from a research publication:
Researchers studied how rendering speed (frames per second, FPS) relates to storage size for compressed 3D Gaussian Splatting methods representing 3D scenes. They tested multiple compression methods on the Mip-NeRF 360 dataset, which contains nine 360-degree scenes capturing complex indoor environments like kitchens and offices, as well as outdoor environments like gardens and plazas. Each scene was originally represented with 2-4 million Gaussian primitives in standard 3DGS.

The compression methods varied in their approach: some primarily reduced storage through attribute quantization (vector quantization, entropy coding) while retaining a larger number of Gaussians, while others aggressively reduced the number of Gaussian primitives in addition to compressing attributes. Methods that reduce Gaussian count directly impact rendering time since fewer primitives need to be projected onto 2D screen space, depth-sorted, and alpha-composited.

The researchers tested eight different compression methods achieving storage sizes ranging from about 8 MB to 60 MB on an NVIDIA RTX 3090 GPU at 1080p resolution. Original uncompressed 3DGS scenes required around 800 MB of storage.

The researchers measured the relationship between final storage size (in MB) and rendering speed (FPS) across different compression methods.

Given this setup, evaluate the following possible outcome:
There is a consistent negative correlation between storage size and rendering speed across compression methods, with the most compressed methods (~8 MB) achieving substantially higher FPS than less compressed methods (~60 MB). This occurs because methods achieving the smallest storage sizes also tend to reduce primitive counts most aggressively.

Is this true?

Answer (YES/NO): NO